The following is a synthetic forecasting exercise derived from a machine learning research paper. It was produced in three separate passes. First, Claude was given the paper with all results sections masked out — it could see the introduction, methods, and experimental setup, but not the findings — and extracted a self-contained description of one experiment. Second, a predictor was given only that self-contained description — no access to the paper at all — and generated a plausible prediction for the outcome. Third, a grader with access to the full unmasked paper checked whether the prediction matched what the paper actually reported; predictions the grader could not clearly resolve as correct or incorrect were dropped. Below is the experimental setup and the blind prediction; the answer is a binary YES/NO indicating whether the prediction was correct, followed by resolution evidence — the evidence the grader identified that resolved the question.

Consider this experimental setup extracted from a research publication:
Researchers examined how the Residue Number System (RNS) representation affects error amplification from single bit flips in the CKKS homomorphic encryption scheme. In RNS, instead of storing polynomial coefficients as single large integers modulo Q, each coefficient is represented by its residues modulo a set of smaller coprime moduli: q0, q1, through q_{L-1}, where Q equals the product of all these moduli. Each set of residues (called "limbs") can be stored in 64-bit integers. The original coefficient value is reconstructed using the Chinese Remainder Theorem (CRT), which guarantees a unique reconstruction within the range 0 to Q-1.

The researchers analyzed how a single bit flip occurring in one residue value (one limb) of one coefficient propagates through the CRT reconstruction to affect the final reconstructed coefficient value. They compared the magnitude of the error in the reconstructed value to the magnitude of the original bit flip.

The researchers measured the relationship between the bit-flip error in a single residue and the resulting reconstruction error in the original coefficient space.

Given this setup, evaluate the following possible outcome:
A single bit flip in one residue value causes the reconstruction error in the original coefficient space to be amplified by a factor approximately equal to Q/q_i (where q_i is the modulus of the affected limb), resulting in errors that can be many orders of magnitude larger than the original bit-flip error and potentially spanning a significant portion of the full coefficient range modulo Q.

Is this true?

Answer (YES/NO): YES